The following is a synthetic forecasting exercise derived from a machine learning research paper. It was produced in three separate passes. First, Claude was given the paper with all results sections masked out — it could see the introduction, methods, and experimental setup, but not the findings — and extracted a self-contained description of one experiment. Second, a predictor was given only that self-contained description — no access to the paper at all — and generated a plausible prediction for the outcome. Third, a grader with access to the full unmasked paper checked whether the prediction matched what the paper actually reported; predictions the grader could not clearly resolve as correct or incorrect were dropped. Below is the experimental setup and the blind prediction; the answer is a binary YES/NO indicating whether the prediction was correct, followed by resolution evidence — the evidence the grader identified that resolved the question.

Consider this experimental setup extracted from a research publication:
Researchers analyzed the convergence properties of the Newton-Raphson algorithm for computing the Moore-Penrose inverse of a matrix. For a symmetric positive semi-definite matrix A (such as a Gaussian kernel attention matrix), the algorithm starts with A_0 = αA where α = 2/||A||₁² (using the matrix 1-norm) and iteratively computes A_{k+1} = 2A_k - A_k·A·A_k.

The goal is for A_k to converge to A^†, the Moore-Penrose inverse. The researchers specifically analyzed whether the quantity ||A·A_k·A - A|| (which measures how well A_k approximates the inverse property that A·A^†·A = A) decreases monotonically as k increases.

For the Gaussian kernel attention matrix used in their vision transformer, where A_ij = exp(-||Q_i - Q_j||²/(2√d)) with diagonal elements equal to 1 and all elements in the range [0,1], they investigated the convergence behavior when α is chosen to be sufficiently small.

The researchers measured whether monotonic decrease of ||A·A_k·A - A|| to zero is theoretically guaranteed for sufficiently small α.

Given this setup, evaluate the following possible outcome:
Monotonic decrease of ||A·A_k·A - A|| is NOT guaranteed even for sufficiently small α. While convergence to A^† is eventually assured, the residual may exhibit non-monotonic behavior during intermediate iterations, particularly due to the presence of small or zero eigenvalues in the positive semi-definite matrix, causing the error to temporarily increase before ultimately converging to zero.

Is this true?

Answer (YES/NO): NO